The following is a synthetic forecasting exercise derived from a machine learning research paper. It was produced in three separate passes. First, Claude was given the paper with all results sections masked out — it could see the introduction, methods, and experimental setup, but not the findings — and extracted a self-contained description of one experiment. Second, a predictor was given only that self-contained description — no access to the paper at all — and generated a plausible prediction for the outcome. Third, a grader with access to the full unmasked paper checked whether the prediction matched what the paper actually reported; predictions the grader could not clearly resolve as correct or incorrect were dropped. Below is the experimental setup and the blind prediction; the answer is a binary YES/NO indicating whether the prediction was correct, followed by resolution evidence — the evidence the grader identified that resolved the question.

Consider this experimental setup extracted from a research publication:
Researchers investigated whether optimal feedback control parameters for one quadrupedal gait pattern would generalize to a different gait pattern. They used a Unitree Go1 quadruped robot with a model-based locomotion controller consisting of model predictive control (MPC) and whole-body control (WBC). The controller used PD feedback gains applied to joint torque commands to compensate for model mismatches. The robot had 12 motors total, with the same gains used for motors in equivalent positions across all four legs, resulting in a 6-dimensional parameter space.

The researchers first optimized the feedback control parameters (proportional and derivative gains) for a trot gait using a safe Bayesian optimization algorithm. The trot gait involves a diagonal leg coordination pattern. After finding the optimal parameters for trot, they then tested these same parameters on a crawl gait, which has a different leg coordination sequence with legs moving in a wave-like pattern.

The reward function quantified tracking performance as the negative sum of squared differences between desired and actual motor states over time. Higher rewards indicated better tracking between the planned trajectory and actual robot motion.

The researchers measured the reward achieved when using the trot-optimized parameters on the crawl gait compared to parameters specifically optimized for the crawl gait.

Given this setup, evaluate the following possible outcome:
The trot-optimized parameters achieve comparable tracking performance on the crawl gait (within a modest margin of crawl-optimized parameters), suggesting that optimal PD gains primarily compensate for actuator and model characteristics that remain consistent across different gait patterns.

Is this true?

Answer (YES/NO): NO